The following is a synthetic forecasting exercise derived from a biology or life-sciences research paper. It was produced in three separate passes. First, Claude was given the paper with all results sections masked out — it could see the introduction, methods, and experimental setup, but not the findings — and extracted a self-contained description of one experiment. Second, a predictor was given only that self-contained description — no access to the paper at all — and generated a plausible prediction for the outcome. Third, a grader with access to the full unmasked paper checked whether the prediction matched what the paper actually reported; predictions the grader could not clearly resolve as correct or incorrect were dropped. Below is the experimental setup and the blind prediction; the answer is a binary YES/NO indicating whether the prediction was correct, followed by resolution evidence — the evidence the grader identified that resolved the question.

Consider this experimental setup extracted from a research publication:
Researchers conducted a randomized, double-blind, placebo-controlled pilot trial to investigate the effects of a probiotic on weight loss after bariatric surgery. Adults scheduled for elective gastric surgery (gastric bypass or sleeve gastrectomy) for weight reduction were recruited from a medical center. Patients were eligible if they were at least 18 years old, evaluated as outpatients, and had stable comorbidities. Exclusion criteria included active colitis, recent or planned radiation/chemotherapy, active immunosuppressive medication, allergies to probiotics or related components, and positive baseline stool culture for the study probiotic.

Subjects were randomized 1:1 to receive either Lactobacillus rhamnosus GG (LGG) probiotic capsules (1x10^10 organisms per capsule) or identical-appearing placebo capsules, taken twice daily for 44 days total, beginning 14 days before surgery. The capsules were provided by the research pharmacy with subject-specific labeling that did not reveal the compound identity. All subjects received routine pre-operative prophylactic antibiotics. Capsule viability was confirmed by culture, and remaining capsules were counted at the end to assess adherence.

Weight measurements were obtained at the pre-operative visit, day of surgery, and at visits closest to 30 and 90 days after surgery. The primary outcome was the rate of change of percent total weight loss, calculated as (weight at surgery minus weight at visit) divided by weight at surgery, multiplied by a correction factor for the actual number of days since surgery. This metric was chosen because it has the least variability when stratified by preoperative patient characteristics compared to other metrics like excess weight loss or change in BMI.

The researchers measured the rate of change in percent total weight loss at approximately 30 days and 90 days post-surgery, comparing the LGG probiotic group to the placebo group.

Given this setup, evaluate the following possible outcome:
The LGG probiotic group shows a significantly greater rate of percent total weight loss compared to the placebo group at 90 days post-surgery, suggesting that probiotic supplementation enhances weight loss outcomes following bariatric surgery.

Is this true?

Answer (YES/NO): NO